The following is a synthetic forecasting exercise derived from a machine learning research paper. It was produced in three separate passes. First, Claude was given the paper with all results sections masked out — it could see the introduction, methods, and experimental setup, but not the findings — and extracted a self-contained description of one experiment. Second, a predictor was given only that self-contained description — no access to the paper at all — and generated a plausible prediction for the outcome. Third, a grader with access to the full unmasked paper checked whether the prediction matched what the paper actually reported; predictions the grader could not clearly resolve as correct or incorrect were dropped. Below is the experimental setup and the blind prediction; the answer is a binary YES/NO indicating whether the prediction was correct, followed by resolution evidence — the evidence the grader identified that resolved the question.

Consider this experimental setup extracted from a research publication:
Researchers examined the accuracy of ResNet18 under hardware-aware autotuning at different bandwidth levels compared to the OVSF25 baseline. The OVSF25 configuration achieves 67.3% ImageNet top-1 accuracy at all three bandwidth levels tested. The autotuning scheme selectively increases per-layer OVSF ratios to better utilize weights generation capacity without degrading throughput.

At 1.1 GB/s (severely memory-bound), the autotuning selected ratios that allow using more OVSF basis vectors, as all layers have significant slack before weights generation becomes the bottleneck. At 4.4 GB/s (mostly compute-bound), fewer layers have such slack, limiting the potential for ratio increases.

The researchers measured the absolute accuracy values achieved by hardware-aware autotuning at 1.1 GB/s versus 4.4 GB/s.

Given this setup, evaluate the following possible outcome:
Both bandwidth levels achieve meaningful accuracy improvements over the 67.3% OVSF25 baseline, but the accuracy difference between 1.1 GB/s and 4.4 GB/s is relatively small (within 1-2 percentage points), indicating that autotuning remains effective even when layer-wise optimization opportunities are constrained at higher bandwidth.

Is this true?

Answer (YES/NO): NO